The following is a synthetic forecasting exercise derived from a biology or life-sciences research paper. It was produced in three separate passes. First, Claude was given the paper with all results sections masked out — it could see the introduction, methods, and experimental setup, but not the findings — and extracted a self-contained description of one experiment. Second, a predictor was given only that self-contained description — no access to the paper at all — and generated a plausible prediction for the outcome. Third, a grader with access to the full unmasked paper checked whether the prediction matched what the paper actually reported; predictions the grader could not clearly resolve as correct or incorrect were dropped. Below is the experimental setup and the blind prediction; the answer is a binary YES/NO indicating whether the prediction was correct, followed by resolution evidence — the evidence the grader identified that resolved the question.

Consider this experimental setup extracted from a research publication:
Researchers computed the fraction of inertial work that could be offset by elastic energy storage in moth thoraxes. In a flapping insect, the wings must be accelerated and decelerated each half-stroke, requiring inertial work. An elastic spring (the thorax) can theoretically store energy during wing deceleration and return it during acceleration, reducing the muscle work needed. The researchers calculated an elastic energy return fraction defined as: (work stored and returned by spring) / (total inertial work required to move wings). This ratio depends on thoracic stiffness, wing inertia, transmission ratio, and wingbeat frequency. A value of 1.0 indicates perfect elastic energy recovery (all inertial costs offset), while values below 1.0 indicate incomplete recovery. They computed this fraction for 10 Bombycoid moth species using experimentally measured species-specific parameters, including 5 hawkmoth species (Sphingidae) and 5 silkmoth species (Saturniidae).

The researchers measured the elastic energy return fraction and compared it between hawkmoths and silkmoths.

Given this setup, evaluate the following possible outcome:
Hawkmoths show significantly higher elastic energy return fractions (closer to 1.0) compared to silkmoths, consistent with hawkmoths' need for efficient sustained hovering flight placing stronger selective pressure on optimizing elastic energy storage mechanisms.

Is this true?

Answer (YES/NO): NO